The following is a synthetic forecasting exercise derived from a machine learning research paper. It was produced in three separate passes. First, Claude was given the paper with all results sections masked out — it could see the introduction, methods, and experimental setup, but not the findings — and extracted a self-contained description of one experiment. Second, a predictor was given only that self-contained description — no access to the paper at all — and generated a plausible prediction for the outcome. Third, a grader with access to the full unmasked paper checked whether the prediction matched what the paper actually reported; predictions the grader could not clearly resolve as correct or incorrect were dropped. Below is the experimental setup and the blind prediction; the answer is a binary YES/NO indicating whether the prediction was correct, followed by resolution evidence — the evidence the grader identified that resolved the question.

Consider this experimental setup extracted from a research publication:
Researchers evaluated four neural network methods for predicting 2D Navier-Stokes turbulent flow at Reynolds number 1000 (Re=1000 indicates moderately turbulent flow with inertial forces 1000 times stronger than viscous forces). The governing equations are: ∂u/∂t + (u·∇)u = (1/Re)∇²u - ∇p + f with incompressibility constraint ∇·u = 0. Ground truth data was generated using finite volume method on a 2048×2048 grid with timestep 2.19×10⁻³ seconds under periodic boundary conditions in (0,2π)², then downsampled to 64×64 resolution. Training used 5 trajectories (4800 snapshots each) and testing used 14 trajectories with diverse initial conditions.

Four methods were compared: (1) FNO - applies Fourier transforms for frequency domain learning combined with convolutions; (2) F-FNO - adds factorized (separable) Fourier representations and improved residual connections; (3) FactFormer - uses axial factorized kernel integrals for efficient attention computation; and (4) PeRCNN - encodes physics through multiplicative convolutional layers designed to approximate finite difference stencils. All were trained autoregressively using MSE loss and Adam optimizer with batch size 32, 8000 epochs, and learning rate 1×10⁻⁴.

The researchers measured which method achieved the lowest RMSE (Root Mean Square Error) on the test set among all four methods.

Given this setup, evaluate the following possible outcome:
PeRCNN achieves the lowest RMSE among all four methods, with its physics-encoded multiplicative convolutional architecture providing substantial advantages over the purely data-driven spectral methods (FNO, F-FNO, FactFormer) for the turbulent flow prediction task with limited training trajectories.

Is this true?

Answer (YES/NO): YES